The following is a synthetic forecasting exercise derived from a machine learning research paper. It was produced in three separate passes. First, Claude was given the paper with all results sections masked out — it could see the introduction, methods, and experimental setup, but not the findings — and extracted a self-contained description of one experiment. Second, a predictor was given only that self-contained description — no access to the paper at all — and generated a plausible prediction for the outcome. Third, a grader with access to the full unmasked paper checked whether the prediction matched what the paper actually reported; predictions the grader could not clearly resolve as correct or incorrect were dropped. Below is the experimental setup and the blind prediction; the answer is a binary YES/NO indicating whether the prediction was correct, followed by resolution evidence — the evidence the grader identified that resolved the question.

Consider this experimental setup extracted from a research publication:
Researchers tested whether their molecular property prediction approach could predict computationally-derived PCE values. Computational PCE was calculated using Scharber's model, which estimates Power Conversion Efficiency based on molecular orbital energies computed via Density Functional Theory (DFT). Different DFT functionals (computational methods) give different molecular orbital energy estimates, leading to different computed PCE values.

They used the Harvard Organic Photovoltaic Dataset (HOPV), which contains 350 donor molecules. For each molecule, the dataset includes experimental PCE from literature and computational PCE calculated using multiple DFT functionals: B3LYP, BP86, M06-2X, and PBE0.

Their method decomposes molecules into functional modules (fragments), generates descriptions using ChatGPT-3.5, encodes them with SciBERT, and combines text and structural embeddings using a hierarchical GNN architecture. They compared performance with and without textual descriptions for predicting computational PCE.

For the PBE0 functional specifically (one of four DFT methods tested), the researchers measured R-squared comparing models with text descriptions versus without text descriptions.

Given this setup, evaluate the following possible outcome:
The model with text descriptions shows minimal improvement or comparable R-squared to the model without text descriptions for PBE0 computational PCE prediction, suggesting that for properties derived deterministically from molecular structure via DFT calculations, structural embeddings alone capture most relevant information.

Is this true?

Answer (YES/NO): NO